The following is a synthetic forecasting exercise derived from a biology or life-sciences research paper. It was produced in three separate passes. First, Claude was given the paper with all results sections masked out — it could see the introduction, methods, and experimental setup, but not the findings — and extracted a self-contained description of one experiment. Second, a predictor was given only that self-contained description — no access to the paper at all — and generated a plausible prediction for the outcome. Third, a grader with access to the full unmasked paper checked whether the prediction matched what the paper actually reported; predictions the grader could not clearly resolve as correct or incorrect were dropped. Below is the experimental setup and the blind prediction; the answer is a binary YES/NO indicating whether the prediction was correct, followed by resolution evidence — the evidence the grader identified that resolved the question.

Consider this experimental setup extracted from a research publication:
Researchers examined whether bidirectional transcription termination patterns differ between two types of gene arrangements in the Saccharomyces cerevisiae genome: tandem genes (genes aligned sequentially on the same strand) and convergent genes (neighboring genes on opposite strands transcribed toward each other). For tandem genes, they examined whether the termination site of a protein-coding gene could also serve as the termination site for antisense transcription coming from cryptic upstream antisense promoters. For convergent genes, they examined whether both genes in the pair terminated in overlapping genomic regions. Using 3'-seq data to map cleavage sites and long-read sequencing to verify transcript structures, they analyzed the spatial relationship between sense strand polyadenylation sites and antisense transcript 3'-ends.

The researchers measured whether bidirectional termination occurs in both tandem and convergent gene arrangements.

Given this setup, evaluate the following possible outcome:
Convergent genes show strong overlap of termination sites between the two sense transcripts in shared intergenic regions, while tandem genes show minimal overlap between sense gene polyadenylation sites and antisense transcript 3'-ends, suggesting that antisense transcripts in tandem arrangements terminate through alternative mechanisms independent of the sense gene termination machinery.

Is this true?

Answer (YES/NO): NO